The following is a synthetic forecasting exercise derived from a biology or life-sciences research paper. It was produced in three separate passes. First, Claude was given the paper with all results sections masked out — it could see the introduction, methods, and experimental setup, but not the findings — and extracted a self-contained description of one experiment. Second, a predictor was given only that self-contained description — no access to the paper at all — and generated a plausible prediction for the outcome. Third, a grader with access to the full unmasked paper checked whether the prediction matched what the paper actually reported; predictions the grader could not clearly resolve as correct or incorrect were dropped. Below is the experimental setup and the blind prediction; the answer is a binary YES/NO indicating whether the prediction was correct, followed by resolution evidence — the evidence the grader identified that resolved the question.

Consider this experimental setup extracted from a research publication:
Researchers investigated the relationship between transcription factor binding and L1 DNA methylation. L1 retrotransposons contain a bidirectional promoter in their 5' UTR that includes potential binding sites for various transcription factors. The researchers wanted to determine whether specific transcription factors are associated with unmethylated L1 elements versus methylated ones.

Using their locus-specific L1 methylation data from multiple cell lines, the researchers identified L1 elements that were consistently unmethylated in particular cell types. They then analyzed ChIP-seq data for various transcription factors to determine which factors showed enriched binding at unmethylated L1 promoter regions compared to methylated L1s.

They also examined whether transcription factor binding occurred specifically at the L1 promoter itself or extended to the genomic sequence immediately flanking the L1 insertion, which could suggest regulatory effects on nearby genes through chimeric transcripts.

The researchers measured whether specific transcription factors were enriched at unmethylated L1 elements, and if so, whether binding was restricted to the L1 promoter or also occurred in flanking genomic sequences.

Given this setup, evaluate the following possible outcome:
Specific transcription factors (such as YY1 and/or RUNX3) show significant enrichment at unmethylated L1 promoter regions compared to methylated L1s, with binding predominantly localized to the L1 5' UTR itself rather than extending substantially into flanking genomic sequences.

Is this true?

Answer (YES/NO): YES